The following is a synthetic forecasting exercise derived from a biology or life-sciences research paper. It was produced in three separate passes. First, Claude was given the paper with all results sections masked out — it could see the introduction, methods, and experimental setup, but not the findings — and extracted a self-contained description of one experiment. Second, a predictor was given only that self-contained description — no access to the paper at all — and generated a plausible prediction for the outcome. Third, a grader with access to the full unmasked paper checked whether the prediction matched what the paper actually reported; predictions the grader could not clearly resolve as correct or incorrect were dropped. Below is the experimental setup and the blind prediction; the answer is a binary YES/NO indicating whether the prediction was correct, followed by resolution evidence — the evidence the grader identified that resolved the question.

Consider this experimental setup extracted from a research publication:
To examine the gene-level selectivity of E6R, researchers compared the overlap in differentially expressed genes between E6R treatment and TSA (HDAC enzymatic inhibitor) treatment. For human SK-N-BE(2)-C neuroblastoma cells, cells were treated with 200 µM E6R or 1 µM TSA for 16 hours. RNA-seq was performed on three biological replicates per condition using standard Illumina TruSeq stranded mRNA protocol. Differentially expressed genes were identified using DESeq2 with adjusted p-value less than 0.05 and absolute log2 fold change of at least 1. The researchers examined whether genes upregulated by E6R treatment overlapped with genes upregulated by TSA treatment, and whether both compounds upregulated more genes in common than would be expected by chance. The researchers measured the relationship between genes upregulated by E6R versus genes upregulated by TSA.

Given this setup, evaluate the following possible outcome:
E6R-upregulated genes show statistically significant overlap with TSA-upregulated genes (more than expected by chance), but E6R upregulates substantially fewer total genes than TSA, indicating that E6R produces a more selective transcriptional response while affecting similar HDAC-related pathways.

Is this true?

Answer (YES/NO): YES